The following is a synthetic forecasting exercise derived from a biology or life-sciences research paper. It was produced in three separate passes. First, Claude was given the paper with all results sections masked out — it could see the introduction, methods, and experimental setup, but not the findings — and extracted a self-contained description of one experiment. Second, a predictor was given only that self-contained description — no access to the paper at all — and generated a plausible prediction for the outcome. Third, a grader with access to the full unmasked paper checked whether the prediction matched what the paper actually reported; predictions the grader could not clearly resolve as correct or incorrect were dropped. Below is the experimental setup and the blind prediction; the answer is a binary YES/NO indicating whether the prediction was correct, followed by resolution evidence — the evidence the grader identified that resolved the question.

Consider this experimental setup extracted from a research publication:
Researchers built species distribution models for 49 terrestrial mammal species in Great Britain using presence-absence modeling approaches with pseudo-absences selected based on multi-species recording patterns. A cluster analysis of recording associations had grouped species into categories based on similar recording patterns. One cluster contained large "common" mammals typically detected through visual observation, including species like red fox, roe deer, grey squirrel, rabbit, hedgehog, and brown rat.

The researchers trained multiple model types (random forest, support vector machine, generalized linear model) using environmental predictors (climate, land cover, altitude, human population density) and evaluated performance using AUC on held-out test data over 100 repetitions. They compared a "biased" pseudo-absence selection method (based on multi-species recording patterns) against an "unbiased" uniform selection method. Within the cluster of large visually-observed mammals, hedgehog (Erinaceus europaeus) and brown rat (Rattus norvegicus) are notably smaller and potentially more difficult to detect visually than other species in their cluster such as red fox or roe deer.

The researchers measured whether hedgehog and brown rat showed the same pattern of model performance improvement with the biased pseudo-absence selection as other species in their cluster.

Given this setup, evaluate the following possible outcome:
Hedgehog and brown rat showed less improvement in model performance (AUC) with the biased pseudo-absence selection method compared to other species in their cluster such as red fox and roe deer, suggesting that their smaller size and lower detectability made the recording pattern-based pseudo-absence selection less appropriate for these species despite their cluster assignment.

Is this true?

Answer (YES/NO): YES